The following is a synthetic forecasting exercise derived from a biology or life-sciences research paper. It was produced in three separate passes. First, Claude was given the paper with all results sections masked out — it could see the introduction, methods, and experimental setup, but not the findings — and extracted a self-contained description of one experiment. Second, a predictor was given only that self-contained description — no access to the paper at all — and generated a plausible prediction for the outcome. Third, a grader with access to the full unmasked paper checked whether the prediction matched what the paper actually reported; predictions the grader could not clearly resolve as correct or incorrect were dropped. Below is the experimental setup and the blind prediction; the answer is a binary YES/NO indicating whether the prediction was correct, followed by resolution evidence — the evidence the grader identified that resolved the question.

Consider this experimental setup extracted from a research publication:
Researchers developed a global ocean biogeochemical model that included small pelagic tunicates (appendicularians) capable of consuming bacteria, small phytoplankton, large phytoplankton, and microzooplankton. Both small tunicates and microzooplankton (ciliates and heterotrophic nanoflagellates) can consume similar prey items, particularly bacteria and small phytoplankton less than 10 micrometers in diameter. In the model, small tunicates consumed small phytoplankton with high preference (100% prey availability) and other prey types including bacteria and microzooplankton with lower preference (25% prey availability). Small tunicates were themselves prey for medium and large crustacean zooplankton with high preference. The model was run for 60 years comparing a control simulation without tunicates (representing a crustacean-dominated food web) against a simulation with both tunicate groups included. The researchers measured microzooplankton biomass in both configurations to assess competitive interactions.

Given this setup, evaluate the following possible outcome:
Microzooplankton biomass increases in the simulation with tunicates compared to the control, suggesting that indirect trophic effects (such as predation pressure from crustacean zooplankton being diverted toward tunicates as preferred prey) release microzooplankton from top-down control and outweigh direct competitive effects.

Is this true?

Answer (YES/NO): NO